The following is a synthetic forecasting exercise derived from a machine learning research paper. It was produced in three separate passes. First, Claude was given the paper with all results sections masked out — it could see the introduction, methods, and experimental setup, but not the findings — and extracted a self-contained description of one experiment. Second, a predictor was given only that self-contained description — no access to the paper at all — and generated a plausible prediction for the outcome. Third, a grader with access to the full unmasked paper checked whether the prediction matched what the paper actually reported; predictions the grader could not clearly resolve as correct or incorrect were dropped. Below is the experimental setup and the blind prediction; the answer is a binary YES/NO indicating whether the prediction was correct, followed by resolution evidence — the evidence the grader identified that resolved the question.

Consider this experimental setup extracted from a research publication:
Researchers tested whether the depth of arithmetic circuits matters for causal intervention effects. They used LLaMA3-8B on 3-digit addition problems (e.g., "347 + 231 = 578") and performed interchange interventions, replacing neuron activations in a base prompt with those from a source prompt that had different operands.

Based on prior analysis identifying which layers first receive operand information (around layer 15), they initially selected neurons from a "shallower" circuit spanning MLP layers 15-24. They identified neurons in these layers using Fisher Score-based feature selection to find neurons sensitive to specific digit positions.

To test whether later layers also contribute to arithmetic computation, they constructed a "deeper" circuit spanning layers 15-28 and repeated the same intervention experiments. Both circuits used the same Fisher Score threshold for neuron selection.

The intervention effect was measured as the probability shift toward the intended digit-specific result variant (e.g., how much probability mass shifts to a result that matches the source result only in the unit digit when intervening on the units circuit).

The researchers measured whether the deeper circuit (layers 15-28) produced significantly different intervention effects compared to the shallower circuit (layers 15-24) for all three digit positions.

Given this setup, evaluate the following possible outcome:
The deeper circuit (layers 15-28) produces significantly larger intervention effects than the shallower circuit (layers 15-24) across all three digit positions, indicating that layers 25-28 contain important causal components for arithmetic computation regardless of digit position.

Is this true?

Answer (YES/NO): NO